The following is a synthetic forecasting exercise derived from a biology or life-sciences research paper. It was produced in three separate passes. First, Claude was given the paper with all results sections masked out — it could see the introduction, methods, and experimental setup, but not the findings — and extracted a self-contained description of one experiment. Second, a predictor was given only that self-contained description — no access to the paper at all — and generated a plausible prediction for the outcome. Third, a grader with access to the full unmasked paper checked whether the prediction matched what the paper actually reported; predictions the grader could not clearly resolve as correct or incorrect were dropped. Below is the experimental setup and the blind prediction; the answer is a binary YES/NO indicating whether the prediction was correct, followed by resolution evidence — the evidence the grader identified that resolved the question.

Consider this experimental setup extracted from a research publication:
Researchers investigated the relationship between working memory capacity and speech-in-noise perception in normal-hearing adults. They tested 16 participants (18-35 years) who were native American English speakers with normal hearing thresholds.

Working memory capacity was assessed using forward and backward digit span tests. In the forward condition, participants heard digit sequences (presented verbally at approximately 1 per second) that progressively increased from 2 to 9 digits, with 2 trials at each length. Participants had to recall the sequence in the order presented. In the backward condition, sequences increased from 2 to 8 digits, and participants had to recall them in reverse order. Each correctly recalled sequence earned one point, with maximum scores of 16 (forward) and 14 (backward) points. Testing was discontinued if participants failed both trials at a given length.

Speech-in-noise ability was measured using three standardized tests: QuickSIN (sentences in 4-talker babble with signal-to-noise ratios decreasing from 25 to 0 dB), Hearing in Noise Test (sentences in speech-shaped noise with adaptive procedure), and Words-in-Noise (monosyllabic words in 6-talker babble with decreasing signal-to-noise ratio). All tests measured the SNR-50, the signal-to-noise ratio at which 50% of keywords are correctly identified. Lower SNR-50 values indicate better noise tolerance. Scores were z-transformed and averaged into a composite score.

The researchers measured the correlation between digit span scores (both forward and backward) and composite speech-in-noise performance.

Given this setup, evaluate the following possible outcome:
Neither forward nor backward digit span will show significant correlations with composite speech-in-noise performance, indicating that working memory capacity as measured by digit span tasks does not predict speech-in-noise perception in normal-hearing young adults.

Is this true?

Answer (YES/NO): NO